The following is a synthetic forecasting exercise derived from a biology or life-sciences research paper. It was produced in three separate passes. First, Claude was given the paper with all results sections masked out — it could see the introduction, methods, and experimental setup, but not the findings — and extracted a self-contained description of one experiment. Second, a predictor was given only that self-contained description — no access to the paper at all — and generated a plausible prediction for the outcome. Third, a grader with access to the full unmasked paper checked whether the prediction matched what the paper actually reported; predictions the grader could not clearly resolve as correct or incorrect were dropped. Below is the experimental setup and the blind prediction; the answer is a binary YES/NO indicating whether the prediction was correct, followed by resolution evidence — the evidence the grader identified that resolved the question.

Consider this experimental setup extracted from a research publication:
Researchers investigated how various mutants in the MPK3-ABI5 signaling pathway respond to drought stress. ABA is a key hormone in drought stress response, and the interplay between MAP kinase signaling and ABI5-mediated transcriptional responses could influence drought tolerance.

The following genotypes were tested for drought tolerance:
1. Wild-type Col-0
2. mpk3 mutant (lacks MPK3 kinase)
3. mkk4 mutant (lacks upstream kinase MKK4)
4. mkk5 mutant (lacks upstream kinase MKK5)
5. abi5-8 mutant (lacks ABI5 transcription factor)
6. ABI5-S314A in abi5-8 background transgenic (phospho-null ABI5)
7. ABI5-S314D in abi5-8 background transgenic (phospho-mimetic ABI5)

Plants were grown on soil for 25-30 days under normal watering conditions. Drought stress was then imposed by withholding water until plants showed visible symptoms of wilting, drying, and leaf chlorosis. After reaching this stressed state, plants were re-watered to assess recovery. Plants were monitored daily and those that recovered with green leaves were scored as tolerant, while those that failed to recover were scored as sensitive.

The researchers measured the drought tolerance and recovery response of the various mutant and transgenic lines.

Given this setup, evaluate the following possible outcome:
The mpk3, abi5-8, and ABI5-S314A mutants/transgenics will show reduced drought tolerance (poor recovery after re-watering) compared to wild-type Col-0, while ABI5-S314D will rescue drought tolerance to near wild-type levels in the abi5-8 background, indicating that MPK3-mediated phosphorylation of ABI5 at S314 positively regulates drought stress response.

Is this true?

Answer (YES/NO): NO